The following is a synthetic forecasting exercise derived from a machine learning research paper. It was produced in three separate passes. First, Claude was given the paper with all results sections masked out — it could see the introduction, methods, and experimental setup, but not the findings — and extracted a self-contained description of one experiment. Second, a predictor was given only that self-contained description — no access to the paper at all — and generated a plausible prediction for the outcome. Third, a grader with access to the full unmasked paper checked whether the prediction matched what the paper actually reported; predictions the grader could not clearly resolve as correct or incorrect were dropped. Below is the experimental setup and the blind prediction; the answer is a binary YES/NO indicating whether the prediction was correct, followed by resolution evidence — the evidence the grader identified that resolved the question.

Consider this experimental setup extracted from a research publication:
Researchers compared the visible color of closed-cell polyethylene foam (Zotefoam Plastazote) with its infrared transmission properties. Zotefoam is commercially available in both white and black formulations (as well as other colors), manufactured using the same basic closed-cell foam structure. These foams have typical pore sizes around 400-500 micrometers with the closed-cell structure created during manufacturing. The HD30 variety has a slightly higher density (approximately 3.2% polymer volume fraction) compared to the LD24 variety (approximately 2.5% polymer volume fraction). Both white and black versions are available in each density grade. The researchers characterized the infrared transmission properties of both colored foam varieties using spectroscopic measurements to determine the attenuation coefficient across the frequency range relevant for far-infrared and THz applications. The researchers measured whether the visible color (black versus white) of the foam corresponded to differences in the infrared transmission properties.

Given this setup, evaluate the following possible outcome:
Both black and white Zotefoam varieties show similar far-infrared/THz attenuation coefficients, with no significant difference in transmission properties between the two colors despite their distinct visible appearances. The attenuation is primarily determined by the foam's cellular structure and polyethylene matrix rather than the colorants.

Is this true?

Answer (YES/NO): NO